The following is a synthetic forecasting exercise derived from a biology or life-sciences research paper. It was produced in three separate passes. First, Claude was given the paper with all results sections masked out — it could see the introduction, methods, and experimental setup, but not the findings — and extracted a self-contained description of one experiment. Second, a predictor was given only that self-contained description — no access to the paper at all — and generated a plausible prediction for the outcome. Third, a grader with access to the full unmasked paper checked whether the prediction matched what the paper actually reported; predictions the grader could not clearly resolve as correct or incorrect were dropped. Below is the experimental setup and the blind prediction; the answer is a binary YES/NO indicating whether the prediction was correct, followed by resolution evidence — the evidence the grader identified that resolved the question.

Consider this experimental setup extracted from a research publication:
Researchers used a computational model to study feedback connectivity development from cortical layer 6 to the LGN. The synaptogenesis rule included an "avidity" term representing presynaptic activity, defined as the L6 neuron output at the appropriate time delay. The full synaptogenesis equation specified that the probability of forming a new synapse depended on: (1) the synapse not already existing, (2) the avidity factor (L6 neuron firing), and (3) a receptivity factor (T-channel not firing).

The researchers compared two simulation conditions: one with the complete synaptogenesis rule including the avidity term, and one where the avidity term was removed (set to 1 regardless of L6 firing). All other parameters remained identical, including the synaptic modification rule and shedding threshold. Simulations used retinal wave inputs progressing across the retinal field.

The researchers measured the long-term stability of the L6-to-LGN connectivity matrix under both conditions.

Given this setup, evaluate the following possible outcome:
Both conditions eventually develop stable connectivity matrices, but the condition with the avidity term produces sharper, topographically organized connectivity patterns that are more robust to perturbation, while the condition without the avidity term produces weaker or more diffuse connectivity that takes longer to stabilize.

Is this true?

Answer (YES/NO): NO